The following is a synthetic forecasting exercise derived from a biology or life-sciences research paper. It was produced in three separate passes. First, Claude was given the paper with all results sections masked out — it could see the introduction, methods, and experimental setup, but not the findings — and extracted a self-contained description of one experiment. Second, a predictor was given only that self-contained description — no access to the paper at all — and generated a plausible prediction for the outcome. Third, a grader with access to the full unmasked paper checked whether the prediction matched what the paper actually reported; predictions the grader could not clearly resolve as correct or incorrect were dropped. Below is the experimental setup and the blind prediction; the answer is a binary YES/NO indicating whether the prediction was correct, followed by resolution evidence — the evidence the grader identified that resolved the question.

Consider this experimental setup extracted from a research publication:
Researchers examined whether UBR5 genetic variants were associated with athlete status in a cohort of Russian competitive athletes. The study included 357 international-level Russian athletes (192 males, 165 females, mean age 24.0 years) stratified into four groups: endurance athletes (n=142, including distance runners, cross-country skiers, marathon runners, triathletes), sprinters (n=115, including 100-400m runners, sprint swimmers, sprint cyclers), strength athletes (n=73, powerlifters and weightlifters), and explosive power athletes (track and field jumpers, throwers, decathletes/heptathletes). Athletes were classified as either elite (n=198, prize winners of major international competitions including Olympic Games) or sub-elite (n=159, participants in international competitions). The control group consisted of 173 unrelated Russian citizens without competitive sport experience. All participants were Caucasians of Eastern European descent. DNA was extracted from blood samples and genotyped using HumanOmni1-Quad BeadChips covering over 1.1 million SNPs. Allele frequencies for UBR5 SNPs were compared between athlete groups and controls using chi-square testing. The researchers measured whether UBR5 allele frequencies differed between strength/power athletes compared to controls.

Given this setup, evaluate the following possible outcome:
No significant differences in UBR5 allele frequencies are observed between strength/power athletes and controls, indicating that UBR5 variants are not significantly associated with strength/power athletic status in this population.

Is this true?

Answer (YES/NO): NO